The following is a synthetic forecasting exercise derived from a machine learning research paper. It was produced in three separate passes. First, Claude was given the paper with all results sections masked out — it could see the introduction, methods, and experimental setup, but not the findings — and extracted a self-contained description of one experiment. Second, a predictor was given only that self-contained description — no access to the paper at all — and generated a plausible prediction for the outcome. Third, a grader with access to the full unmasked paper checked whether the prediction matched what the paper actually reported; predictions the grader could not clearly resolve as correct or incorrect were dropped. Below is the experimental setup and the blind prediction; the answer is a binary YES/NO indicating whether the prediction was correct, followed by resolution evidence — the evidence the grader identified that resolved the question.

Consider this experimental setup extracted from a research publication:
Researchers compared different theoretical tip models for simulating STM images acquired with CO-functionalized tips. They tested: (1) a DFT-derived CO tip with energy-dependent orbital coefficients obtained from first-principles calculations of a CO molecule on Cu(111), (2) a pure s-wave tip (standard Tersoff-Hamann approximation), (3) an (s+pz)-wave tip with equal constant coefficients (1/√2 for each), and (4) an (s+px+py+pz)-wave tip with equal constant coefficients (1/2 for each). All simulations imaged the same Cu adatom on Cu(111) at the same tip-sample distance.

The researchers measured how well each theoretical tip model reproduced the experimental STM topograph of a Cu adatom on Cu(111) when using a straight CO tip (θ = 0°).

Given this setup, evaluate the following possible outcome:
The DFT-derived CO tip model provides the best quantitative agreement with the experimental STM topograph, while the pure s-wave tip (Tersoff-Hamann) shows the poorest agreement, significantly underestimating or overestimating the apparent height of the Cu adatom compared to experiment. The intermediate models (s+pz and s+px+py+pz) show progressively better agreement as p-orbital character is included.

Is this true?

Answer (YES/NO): NO